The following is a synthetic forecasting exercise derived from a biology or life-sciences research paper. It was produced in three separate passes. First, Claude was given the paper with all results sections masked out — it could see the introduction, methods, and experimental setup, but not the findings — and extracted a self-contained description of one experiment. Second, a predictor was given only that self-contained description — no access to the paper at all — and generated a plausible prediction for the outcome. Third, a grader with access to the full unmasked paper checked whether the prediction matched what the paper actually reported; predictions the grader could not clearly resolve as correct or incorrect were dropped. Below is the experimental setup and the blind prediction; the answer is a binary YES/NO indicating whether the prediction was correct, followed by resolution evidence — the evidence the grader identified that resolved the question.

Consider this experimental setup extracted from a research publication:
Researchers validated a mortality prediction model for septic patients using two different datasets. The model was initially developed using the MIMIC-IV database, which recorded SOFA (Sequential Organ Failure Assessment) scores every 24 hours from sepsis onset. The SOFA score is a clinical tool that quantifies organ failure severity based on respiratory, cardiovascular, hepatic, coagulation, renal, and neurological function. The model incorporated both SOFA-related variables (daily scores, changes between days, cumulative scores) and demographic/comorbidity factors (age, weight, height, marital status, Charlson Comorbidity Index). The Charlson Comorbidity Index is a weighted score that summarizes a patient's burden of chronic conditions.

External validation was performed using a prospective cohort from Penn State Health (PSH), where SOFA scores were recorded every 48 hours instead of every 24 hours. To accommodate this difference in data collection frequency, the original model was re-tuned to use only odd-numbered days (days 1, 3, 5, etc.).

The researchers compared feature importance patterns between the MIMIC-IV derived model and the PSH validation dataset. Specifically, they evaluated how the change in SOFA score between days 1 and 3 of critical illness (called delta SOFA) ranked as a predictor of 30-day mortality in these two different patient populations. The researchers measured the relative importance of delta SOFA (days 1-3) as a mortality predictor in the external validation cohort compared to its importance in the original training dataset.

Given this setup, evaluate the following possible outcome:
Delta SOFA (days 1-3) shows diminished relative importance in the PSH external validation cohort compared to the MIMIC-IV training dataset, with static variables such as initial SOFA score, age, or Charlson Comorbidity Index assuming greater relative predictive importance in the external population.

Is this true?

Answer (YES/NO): NO